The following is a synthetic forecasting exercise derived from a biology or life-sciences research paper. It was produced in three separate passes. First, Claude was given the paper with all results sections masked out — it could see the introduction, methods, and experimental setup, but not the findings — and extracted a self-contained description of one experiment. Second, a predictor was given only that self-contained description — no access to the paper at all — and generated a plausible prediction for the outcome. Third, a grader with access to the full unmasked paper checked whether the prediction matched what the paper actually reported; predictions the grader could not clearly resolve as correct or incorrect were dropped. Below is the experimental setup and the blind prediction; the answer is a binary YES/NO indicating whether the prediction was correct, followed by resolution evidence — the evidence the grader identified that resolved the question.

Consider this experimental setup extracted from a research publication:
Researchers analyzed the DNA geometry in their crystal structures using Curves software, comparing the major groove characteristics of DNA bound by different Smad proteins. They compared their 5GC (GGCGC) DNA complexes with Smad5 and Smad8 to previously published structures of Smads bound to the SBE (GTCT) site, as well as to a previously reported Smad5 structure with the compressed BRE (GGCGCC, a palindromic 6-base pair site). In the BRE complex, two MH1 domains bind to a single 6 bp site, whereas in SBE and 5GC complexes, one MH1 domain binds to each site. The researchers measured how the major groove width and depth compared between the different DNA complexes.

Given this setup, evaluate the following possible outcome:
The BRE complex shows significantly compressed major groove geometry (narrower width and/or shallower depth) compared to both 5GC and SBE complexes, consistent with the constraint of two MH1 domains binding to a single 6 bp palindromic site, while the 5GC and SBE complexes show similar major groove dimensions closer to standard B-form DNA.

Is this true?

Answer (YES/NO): NO